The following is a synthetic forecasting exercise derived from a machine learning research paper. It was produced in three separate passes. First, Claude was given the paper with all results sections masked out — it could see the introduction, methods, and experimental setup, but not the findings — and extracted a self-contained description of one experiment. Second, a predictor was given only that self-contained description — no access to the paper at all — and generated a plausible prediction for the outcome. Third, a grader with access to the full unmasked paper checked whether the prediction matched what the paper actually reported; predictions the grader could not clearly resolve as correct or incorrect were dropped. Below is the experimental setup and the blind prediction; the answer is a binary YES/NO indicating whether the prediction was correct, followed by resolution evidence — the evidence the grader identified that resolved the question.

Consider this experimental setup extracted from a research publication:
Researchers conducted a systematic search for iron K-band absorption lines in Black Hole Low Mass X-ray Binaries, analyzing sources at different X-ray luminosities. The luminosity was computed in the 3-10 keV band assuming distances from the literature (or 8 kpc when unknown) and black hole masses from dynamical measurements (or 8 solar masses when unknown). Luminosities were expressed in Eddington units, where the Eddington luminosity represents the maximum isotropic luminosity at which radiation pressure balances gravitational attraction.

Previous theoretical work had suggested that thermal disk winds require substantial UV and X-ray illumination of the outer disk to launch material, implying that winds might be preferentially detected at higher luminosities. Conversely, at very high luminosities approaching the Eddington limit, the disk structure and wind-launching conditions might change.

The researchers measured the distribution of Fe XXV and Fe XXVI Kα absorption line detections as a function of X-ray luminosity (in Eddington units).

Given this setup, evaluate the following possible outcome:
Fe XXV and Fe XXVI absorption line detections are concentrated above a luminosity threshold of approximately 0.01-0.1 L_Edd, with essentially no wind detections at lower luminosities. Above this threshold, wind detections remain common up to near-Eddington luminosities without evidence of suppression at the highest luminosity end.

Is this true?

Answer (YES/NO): NO